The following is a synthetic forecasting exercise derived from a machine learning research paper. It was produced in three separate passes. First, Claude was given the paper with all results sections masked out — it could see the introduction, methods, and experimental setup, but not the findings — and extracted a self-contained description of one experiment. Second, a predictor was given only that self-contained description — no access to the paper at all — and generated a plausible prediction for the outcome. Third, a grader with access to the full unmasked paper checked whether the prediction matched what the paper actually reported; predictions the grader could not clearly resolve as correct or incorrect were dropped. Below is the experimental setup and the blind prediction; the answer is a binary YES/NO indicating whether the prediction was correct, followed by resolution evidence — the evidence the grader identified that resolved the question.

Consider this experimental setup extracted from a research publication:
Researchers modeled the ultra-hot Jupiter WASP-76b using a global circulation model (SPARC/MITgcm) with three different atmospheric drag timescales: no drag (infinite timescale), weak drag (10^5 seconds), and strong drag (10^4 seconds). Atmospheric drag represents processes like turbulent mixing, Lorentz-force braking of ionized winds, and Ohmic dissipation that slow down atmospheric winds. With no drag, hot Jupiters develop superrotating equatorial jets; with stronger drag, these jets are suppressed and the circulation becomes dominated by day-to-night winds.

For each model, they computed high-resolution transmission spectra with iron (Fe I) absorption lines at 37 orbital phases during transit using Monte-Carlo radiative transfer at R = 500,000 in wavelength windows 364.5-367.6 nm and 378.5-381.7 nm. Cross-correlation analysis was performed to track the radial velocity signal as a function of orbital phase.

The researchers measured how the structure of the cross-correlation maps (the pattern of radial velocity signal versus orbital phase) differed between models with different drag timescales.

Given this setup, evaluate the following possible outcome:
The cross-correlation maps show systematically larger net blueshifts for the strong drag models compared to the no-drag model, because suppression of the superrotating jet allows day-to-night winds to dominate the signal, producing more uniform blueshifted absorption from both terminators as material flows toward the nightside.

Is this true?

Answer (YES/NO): NO